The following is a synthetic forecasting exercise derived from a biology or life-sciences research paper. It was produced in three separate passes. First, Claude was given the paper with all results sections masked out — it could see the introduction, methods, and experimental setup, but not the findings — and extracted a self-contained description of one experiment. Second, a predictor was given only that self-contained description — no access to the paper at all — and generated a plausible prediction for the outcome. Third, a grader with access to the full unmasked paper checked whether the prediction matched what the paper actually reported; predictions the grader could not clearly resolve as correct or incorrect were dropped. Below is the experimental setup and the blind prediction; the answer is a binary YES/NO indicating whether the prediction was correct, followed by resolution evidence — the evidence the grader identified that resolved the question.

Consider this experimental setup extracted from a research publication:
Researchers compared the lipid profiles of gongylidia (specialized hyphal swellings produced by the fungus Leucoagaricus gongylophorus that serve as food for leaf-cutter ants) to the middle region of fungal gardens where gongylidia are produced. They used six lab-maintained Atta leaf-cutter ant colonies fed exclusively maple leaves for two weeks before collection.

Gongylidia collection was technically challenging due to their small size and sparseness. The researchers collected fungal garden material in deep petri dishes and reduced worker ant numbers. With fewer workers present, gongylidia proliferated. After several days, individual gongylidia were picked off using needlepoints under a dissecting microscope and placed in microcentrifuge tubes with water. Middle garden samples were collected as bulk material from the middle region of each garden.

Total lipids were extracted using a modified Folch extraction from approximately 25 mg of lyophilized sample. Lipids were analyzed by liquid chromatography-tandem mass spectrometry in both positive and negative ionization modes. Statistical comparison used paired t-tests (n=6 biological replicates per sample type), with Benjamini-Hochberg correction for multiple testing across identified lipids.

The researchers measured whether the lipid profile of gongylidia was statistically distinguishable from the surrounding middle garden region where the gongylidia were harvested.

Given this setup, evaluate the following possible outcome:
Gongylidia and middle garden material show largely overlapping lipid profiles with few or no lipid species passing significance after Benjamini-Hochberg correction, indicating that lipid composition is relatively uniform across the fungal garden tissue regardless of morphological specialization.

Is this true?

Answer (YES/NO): NO